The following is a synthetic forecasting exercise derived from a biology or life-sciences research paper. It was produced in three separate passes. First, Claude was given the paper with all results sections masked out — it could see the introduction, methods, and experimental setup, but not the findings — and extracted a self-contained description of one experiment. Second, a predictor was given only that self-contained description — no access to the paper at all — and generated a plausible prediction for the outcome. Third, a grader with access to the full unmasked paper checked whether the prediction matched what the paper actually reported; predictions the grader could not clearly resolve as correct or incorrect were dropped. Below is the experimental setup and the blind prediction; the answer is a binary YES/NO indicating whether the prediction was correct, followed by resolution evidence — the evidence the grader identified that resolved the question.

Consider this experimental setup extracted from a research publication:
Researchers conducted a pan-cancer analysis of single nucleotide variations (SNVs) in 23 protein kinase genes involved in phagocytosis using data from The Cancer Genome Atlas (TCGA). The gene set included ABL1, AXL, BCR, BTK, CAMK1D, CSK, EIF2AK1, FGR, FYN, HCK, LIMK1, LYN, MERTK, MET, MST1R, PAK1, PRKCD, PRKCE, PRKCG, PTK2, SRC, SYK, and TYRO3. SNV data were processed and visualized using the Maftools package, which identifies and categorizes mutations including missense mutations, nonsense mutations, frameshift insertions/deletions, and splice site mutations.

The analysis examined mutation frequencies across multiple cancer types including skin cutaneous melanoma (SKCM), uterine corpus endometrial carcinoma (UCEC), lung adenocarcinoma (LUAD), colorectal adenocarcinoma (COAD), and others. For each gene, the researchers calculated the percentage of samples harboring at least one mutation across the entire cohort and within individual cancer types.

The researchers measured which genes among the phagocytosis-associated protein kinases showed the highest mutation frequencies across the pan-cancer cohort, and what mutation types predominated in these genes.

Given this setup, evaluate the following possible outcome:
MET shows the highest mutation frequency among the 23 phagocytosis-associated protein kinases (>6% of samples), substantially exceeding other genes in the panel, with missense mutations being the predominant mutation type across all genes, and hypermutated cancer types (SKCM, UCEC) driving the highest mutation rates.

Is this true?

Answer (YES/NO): NO